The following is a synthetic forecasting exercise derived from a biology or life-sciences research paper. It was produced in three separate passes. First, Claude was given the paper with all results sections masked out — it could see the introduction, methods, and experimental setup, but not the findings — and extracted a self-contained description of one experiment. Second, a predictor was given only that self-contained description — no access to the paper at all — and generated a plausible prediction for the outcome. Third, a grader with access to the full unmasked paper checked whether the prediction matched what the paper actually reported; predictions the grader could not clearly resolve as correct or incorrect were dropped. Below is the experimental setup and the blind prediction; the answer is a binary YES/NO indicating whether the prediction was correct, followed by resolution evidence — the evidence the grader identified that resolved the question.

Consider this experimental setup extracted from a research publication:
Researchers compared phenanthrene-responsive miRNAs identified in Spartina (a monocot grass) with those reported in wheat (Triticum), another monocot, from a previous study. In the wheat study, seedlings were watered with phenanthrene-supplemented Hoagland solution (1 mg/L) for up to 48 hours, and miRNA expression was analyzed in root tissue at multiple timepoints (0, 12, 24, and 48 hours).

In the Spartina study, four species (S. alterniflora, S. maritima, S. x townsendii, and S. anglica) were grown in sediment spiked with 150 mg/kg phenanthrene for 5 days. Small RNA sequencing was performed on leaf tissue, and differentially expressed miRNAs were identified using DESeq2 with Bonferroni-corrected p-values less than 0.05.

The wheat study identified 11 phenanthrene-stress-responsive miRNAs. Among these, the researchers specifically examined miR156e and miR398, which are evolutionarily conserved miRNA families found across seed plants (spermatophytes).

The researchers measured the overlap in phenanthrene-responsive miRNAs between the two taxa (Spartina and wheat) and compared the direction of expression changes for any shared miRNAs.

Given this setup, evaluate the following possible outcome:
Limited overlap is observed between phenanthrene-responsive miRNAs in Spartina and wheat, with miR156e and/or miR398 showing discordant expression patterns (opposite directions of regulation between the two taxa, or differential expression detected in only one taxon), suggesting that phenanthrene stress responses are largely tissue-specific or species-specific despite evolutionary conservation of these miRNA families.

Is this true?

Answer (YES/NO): YES